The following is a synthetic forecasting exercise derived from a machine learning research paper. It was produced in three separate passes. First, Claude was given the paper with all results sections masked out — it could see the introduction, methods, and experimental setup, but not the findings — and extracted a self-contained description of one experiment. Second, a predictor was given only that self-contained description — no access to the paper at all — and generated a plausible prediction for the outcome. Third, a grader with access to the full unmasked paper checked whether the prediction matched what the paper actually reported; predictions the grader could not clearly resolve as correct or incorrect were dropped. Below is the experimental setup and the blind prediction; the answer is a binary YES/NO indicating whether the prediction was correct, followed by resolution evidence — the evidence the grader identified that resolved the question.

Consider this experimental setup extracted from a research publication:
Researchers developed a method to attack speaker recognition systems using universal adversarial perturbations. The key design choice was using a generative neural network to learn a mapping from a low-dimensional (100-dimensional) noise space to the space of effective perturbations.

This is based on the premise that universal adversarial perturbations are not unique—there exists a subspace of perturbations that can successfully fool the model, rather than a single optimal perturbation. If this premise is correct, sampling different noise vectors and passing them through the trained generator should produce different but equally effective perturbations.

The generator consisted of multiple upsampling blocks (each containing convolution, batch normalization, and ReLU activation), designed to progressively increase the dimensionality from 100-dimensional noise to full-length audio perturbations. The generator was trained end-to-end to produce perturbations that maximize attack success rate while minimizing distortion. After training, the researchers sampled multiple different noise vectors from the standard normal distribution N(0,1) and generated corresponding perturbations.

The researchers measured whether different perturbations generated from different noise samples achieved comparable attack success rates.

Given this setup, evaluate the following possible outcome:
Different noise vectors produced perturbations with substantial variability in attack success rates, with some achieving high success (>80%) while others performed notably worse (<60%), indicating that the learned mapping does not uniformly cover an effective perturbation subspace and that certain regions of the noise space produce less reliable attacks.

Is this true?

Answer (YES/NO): NO